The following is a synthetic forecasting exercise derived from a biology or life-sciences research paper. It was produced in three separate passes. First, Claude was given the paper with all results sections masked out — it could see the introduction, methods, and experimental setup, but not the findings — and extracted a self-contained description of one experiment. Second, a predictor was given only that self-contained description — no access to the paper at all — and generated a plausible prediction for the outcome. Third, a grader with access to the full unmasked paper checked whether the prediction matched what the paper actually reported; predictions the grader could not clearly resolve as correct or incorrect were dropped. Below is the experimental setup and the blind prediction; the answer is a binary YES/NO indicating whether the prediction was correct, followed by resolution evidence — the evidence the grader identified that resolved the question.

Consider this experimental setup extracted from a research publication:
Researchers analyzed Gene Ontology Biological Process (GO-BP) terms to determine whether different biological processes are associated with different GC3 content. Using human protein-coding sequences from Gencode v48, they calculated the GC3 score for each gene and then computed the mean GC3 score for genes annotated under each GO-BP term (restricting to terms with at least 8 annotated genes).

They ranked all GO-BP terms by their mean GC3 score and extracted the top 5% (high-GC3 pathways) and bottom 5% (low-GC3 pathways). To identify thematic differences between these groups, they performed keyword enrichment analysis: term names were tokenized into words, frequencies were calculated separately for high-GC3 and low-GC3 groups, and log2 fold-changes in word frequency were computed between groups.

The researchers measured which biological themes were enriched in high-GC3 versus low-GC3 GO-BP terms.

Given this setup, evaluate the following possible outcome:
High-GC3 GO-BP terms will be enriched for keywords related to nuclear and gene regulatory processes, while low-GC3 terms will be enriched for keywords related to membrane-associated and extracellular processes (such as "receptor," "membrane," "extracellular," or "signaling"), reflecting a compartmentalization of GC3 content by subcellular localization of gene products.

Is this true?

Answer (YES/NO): NO